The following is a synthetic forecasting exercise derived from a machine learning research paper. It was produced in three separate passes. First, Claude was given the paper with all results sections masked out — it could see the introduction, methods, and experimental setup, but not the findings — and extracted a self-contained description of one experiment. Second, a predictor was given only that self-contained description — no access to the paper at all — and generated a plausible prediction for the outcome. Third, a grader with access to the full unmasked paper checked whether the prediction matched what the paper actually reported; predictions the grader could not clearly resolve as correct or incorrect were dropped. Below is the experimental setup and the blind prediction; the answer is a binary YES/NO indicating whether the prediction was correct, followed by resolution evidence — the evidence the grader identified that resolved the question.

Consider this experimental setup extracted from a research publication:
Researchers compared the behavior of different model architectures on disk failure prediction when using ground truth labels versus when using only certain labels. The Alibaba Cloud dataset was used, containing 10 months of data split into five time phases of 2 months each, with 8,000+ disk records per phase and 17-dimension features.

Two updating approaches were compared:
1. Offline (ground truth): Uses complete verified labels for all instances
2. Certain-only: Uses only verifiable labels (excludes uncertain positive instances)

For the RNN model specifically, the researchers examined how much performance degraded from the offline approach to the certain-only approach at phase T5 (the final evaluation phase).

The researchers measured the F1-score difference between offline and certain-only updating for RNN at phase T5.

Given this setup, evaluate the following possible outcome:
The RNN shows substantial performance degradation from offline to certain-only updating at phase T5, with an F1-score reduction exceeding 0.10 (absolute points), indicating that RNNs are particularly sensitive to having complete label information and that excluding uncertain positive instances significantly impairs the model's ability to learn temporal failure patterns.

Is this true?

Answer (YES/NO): YES